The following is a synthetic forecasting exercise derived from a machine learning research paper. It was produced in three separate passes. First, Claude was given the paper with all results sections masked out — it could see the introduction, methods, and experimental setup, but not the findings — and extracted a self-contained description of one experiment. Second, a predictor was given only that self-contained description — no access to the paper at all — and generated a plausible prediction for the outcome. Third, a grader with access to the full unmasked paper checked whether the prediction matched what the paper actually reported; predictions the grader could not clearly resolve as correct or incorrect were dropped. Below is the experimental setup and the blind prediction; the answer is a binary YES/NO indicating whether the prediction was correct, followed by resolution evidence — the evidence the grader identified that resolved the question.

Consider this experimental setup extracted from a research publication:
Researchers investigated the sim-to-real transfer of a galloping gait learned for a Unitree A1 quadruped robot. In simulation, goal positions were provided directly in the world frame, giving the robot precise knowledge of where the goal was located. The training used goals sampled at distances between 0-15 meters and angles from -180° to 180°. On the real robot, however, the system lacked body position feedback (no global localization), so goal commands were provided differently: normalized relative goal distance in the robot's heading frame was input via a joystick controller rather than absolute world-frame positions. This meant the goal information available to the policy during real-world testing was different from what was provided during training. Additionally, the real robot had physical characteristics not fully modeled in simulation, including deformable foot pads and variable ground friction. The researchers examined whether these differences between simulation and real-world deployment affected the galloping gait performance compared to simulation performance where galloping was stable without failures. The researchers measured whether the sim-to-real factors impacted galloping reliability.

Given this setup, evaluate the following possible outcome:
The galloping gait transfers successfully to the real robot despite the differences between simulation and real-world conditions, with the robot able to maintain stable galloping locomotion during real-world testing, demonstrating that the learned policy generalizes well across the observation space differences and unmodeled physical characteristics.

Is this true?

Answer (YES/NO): NO